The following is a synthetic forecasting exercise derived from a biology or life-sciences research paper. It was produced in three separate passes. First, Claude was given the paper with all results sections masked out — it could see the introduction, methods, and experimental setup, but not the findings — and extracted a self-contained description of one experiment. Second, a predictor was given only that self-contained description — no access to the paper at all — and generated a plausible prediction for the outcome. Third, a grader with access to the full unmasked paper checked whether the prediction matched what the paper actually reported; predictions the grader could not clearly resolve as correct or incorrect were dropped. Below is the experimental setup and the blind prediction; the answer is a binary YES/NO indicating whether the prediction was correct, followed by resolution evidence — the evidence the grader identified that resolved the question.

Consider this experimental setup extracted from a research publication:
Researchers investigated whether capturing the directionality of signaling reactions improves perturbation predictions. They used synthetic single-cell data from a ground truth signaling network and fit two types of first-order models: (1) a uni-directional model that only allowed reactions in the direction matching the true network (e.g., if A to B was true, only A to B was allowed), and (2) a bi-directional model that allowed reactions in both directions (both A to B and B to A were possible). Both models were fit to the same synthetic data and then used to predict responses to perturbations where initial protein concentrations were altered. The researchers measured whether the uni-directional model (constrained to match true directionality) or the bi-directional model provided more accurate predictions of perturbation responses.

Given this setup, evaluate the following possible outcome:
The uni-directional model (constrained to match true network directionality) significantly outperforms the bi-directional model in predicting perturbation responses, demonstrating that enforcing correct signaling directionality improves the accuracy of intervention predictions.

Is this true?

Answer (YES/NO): YES